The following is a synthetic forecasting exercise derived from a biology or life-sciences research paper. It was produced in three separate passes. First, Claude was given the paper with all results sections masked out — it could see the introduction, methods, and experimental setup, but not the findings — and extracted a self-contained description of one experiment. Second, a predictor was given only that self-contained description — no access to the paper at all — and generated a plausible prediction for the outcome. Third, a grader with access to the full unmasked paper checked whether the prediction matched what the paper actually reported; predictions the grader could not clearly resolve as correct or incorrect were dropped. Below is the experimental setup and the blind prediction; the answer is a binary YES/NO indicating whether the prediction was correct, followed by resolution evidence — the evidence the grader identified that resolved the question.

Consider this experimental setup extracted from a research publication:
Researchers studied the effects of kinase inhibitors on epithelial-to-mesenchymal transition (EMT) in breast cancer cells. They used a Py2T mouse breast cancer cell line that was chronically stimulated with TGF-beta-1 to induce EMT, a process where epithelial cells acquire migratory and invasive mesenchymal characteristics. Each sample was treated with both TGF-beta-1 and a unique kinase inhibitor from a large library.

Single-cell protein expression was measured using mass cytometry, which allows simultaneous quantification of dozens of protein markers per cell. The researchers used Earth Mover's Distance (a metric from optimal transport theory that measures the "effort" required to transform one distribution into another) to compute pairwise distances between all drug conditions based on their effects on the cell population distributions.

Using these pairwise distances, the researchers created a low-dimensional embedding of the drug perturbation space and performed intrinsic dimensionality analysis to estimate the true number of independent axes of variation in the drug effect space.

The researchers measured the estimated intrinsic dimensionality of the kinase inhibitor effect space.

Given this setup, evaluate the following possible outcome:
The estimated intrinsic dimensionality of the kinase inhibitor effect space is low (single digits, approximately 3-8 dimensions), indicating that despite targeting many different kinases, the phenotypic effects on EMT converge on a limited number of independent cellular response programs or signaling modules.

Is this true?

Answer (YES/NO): YES